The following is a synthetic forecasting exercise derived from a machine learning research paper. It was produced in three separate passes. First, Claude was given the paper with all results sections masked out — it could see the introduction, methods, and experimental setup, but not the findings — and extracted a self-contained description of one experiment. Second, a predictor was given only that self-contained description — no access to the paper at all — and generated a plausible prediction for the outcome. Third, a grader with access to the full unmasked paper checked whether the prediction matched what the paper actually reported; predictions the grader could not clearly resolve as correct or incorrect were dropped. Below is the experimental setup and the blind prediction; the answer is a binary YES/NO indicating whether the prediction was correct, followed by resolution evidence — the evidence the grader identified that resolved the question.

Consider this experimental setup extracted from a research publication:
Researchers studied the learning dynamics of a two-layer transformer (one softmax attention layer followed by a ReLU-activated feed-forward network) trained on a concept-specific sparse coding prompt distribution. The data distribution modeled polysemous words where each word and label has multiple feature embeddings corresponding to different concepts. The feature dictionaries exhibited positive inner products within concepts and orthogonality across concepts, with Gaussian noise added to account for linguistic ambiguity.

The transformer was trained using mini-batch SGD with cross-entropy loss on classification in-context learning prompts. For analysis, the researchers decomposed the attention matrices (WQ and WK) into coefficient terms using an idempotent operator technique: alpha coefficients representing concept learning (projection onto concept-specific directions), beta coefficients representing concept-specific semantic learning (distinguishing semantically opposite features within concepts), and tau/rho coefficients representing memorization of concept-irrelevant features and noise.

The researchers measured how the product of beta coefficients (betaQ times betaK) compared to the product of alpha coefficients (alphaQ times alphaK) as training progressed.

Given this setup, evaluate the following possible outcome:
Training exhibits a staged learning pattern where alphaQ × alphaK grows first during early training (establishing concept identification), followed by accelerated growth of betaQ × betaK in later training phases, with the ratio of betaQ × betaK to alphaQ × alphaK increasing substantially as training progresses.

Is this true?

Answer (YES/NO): NO